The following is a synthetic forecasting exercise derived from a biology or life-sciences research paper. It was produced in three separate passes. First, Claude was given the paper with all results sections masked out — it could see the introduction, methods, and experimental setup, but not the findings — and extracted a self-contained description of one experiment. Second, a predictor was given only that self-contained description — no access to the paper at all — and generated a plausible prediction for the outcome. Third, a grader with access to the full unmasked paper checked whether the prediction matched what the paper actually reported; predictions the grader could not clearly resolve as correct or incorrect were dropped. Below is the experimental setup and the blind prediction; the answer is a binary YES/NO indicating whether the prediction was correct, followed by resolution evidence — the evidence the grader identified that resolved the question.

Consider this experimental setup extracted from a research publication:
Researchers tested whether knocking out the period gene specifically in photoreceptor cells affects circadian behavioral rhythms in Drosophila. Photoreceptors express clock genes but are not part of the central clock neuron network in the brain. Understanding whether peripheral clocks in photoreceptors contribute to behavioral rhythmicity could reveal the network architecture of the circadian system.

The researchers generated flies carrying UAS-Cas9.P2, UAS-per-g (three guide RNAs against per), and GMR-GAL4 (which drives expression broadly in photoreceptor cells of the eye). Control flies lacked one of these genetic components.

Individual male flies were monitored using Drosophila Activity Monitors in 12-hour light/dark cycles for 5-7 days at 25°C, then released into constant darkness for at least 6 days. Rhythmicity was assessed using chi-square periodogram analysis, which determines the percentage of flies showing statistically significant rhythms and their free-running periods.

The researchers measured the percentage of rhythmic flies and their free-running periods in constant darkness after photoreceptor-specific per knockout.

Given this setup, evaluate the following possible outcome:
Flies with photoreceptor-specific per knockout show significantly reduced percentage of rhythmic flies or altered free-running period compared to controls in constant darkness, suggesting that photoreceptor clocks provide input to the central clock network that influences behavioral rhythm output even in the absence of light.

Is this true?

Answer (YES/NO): NO